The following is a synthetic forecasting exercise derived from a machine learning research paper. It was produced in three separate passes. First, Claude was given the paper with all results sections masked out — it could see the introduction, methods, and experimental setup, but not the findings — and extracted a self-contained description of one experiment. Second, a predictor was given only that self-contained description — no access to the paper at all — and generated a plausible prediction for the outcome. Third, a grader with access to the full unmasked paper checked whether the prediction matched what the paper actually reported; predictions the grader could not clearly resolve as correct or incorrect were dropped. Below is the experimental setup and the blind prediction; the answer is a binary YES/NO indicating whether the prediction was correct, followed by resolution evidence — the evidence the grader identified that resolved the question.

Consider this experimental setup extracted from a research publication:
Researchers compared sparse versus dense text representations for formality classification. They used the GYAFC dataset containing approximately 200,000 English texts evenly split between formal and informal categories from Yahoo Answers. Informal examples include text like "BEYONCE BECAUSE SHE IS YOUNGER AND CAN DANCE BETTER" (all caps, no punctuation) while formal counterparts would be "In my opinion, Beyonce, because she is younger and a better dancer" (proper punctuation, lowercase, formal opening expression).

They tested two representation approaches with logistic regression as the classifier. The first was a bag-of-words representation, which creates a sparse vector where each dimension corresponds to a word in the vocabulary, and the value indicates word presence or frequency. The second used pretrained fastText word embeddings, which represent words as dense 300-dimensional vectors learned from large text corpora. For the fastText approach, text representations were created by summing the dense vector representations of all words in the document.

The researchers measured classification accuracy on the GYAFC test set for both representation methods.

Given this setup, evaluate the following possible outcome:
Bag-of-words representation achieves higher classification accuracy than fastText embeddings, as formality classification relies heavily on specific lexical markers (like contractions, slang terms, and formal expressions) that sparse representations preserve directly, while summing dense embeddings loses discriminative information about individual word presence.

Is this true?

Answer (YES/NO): YES